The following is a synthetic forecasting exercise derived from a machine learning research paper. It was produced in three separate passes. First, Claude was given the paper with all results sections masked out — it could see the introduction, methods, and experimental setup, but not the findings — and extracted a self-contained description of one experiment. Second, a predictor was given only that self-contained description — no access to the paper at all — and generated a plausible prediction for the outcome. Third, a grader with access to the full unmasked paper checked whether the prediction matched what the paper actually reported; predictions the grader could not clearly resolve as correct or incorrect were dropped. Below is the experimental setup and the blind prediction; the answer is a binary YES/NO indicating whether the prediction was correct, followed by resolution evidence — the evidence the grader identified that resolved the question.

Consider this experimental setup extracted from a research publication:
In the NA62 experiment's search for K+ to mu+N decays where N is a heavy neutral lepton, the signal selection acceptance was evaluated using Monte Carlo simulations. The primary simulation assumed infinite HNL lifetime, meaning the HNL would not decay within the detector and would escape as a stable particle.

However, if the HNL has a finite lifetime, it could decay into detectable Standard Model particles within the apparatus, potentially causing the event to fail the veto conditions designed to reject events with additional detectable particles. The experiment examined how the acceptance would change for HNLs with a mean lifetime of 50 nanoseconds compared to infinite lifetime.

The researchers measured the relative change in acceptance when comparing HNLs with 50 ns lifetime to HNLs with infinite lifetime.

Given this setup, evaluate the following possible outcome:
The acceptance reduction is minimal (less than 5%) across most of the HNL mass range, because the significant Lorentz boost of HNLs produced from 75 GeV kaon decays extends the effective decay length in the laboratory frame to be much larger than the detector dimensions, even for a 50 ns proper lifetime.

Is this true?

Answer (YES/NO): YES